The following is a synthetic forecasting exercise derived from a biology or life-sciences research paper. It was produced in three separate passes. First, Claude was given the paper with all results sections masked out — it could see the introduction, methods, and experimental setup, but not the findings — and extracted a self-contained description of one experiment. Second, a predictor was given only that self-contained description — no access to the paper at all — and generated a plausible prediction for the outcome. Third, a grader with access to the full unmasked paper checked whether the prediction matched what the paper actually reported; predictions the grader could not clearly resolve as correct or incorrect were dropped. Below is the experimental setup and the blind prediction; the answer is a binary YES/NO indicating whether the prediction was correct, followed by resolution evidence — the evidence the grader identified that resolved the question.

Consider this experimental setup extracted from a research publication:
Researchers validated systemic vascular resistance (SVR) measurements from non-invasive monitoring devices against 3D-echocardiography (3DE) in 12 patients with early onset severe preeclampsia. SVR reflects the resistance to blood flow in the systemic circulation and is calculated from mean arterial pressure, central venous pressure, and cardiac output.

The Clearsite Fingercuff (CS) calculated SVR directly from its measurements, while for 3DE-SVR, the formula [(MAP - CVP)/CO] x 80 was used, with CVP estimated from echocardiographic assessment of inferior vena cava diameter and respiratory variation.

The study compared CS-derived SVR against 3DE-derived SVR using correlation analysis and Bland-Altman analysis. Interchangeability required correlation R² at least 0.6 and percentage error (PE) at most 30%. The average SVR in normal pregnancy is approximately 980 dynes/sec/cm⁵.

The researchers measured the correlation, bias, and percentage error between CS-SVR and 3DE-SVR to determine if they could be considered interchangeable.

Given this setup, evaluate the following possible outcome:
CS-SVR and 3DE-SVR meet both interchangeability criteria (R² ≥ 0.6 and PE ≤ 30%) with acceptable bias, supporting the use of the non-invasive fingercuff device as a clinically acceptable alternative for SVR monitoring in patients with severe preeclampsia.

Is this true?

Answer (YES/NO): YES